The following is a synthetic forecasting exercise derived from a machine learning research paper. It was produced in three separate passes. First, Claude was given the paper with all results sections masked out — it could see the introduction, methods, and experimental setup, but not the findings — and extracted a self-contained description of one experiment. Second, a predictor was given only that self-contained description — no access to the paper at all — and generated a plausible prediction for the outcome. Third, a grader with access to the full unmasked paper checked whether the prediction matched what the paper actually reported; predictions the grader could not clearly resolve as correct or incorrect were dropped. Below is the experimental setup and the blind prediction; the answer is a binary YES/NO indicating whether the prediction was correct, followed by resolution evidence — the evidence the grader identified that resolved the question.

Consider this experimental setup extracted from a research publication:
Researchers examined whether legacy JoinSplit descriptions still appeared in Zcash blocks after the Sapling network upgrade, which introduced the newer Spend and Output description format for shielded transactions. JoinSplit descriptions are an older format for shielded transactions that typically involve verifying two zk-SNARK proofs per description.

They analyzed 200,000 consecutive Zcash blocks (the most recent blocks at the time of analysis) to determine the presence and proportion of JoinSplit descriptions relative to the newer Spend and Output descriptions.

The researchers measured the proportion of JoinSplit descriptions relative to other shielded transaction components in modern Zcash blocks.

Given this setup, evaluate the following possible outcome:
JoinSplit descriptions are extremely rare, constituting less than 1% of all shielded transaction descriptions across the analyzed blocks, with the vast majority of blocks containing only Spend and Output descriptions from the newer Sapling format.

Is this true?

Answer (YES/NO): NO